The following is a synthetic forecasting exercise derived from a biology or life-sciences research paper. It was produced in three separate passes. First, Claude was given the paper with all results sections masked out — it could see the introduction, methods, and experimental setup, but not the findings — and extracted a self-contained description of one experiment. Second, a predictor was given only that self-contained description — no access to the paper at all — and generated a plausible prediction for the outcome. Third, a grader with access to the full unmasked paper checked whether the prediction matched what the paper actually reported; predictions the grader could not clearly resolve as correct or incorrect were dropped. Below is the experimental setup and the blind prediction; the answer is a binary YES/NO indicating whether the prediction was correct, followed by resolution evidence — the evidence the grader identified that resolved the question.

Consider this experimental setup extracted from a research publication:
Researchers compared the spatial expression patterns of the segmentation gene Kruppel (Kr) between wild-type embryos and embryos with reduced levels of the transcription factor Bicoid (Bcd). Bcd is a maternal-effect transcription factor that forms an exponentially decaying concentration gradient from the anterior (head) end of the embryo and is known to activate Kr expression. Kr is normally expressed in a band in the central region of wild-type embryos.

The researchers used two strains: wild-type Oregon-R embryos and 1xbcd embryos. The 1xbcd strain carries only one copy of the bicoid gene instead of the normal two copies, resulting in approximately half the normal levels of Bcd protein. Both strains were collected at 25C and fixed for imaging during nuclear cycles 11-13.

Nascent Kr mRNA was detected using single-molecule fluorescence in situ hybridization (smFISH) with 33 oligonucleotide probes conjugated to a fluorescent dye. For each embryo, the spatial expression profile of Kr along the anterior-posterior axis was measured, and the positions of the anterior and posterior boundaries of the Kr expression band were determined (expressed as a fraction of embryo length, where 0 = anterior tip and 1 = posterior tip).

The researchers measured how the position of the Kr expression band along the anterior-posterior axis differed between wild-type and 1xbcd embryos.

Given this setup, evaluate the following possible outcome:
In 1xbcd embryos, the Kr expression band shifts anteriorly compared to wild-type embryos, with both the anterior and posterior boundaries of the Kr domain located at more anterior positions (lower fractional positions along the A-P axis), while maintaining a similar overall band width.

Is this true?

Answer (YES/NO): YES